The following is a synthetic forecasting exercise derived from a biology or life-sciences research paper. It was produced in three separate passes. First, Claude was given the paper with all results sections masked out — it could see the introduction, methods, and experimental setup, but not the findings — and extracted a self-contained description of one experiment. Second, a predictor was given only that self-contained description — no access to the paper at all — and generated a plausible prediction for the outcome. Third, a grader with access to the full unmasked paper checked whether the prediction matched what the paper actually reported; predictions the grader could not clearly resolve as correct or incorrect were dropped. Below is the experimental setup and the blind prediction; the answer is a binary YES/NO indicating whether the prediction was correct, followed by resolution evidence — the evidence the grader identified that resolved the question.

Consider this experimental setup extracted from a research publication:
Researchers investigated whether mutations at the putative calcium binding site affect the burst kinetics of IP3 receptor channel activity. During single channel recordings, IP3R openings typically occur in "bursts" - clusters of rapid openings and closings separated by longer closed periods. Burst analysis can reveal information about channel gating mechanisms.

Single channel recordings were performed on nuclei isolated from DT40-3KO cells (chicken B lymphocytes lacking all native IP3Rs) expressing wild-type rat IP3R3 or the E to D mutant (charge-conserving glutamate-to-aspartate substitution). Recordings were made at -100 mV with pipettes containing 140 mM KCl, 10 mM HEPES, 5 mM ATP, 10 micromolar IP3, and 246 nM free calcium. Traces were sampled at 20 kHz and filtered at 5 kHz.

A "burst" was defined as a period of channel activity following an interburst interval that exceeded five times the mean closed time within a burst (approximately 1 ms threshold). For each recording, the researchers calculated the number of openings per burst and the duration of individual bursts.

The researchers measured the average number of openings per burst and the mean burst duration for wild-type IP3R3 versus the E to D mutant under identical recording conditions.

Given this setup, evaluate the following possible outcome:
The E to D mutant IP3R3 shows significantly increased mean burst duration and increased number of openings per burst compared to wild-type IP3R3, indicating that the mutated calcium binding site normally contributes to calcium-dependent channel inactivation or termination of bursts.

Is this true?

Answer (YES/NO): NO